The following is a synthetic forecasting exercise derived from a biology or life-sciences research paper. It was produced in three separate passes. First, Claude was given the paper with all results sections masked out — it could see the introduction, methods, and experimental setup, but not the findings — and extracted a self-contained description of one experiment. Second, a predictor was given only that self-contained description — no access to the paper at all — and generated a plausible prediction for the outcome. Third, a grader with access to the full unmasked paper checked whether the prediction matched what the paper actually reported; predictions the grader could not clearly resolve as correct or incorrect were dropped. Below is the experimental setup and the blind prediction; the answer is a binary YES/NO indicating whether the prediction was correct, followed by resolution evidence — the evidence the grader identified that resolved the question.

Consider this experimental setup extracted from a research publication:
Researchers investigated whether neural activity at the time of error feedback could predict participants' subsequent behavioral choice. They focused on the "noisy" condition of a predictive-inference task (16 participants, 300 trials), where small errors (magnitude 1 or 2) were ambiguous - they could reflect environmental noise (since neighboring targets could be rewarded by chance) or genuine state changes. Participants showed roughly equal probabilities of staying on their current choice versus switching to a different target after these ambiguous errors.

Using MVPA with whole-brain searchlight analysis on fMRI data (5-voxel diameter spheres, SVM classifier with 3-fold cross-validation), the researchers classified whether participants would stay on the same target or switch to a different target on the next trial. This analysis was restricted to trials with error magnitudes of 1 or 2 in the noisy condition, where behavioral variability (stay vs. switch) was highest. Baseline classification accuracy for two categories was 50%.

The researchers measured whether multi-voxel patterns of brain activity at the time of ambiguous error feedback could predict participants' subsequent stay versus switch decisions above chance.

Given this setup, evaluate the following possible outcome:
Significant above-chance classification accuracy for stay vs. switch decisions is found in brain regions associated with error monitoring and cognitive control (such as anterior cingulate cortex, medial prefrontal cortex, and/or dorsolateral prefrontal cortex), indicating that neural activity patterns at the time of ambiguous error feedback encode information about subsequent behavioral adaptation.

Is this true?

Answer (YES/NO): YES